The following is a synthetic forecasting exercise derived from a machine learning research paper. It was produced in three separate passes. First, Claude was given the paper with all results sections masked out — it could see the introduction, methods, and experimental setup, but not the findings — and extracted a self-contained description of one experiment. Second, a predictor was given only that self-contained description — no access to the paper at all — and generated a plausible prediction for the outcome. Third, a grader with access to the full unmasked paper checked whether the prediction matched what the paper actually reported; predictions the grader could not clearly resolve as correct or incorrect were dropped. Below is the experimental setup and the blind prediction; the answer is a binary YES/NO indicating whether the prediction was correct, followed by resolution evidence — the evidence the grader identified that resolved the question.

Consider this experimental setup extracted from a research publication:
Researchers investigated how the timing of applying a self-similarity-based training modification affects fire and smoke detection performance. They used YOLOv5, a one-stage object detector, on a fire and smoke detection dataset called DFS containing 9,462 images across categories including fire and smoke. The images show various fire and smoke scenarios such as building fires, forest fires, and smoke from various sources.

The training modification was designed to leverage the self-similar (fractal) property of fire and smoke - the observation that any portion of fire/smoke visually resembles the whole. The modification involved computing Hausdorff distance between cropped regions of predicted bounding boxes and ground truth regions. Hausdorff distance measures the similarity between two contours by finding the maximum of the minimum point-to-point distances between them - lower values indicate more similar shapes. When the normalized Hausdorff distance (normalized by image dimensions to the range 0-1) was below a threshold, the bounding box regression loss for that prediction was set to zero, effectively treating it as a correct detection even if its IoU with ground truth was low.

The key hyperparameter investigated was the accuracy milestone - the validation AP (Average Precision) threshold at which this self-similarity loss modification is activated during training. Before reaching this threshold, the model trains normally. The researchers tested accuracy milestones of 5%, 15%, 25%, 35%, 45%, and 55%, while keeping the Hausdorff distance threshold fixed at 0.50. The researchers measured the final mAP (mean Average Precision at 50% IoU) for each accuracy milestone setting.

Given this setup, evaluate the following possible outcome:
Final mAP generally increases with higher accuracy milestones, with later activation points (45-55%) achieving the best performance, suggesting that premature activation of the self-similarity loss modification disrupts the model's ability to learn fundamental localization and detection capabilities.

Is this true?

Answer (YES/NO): NO